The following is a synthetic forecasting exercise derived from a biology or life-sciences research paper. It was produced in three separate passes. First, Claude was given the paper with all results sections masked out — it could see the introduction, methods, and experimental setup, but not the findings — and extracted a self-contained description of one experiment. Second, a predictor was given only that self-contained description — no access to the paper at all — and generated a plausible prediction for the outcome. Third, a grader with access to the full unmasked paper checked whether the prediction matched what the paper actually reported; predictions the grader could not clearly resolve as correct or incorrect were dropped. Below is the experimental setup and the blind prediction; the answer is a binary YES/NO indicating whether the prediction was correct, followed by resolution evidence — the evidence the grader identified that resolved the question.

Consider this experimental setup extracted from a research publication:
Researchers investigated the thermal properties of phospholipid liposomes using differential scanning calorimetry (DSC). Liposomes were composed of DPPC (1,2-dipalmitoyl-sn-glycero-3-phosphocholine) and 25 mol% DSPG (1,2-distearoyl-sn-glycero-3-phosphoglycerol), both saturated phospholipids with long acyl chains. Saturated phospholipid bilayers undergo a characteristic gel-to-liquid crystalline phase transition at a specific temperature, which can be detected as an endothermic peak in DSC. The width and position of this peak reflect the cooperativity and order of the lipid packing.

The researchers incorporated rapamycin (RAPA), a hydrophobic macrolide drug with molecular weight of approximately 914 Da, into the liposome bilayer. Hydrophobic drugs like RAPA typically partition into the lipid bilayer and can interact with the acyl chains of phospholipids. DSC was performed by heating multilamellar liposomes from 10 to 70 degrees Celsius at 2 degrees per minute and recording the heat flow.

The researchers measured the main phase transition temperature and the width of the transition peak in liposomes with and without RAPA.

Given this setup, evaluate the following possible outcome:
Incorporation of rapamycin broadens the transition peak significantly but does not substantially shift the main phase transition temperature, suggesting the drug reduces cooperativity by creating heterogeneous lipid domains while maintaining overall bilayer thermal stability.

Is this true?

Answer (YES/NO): YES